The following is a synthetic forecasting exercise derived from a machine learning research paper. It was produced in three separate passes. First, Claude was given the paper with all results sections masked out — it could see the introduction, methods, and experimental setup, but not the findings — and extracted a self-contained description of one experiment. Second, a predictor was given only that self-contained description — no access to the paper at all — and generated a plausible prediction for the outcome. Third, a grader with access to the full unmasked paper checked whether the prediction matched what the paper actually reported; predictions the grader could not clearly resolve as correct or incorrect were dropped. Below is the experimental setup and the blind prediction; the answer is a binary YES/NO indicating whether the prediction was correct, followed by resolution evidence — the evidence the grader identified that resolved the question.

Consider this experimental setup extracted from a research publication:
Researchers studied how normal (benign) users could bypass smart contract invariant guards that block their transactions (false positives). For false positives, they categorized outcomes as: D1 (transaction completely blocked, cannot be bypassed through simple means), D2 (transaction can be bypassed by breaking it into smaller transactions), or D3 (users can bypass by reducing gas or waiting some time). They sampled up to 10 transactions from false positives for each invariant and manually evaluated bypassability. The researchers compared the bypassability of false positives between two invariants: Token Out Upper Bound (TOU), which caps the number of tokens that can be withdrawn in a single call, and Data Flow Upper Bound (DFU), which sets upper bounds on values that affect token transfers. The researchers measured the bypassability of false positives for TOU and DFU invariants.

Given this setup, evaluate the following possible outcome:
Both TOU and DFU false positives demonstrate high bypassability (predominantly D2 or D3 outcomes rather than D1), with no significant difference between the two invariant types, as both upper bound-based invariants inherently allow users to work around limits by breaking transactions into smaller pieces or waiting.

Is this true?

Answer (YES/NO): YES